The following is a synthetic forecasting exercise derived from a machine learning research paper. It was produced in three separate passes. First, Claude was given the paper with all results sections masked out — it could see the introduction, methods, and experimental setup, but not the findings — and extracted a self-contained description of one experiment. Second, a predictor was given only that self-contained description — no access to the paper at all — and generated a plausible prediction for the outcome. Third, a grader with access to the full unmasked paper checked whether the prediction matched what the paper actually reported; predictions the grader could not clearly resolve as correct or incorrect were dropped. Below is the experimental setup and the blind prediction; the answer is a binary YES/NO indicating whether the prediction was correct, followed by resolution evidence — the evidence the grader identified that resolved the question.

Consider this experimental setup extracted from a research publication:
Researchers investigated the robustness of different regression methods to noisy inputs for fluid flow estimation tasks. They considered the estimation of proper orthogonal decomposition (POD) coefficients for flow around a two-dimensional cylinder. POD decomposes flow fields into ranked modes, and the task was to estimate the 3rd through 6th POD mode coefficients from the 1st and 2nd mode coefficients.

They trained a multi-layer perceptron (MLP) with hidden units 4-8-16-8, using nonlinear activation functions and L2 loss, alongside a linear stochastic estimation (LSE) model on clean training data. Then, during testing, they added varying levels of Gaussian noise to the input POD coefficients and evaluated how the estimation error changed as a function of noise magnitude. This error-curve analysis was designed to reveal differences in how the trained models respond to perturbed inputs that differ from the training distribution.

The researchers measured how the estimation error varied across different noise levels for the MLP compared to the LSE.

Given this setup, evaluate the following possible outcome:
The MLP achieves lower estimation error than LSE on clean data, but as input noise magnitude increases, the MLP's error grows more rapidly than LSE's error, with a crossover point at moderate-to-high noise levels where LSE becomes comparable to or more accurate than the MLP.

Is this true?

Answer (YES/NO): NO